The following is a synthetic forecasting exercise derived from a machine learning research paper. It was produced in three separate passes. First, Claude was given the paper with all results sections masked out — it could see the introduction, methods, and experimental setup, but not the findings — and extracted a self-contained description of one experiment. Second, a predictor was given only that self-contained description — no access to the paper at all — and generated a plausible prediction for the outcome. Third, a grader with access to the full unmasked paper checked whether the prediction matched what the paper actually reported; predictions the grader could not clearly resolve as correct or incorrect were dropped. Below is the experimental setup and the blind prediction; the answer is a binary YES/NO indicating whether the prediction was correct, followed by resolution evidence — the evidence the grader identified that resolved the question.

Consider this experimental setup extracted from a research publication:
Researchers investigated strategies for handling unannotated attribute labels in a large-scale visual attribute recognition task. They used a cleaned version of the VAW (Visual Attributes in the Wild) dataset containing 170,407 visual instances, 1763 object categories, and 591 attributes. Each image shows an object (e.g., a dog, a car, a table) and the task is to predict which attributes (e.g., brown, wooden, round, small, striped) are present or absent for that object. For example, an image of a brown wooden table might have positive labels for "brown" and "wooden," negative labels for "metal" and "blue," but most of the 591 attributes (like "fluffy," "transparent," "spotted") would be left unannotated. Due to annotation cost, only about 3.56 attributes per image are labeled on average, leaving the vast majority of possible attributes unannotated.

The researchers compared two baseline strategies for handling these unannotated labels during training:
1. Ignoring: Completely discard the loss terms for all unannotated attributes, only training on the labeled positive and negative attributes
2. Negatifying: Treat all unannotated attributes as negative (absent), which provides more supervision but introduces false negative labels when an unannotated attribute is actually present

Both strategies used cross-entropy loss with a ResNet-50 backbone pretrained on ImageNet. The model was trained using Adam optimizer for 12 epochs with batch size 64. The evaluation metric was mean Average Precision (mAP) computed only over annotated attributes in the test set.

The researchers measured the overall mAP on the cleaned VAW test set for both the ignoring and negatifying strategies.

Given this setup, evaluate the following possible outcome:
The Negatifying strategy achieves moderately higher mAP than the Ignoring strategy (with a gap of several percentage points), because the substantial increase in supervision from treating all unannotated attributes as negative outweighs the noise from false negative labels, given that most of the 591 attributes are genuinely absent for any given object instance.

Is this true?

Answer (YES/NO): NO